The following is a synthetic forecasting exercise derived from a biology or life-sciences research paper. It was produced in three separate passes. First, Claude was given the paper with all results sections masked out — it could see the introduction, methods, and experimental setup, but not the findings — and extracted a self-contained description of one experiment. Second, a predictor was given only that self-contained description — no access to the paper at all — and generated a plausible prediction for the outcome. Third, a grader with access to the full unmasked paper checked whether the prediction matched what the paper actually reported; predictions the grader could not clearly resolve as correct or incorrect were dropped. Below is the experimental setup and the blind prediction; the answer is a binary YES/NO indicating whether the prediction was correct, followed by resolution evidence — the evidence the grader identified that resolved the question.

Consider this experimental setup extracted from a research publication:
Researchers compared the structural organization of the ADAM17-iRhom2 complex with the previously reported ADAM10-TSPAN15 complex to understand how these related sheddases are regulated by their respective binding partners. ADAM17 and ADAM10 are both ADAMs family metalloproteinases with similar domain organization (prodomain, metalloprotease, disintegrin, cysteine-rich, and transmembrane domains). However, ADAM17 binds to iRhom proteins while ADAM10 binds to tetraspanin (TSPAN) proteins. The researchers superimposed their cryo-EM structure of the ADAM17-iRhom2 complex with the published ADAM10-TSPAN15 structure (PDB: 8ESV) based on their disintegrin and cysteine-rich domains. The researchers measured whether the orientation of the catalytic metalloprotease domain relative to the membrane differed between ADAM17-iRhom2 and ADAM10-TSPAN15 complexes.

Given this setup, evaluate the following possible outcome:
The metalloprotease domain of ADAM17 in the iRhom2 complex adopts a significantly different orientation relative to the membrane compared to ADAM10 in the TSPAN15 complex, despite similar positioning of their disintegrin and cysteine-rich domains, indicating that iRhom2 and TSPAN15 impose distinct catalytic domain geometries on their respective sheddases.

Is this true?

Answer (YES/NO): NO